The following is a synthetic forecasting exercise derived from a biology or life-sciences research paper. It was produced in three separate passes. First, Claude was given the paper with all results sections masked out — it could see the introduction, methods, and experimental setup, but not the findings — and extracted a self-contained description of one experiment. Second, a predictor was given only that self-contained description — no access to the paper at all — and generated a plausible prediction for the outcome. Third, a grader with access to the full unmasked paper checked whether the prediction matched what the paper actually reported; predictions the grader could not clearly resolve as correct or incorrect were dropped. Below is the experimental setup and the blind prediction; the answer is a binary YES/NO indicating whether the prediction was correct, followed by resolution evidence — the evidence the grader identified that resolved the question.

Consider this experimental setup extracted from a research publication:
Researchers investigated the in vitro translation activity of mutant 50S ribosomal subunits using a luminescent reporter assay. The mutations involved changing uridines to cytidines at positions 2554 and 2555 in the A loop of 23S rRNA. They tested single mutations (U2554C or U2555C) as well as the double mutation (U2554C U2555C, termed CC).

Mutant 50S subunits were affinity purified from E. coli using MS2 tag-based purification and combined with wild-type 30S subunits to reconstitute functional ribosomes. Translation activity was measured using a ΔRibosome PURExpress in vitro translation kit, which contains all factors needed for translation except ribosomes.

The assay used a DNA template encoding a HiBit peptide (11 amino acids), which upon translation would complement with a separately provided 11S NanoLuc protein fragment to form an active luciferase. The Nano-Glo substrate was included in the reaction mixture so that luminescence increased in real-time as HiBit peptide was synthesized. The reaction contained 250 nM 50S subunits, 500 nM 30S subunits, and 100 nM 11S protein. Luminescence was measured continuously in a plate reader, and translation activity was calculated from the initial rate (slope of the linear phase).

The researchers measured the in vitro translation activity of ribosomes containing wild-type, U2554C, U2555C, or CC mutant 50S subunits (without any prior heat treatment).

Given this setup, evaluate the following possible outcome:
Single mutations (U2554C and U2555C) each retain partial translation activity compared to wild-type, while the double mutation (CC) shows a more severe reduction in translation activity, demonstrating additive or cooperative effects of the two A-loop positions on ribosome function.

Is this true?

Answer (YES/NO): NO